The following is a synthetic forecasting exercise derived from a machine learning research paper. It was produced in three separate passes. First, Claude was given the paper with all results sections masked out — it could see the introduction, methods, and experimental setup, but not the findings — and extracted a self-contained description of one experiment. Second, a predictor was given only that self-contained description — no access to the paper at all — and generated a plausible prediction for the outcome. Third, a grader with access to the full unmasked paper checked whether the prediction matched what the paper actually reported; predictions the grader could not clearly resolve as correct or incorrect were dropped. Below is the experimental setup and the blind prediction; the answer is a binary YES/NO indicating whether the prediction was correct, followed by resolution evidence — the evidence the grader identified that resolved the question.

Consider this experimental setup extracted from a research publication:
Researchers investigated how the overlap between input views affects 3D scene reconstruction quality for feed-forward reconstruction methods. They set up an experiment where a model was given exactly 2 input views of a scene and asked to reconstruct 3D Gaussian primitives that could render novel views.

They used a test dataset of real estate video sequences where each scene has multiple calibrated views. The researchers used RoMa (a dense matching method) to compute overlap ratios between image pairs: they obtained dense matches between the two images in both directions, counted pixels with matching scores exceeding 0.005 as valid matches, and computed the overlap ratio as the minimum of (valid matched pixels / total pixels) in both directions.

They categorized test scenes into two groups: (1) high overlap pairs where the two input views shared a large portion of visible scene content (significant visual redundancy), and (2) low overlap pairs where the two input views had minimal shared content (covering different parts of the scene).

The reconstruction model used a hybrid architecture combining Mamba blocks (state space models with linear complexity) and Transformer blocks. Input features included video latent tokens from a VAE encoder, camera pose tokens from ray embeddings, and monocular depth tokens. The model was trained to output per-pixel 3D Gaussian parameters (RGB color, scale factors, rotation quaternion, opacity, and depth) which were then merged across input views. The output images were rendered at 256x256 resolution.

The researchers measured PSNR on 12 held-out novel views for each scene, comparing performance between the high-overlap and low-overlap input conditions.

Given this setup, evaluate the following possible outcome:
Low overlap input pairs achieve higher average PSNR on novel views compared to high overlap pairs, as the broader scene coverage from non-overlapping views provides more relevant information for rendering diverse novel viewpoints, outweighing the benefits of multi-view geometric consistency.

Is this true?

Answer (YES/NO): NO